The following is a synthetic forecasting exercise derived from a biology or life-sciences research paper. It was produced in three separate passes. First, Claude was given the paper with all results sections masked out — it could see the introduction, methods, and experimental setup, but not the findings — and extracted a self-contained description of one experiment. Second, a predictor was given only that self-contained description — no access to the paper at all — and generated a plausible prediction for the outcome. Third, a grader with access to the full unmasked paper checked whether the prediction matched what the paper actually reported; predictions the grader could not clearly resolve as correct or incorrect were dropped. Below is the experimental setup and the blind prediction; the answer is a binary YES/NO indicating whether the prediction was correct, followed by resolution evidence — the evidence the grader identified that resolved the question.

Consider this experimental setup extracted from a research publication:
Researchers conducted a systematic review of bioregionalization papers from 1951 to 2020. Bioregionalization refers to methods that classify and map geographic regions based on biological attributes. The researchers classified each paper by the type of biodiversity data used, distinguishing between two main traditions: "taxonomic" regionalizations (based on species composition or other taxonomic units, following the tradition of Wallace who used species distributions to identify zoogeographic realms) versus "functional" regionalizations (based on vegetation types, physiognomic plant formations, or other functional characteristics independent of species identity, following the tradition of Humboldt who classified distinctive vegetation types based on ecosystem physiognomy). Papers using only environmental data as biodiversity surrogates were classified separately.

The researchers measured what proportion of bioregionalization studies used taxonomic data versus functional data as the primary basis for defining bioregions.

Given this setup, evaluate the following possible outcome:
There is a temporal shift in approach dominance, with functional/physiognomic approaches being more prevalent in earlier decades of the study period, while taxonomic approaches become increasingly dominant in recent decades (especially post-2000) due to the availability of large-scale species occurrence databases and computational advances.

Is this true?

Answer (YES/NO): YES